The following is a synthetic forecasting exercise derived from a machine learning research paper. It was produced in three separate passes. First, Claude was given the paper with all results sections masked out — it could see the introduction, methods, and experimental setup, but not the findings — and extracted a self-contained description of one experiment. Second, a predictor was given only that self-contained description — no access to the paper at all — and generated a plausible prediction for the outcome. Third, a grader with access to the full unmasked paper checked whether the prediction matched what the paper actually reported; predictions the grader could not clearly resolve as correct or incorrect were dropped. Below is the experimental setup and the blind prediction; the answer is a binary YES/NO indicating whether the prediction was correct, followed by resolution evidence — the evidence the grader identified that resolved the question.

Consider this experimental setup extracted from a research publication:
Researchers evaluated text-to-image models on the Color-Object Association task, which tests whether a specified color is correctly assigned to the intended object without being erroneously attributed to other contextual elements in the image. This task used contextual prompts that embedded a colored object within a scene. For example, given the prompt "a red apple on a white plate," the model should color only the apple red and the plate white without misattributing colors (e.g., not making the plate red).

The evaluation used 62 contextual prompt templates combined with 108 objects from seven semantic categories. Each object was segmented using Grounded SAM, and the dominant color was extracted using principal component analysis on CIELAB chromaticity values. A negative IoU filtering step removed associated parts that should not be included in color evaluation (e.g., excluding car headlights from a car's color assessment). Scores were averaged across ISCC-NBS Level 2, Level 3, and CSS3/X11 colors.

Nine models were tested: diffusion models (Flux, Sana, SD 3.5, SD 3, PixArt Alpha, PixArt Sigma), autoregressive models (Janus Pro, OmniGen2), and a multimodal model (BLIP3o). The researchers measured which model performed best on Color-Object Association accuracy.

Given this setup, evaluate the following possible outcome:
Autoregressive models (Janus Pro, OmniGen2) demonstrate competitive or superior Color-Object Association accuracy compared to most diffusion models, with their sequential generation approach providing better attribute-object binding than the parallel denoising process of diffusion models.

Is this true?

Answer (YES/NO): NO